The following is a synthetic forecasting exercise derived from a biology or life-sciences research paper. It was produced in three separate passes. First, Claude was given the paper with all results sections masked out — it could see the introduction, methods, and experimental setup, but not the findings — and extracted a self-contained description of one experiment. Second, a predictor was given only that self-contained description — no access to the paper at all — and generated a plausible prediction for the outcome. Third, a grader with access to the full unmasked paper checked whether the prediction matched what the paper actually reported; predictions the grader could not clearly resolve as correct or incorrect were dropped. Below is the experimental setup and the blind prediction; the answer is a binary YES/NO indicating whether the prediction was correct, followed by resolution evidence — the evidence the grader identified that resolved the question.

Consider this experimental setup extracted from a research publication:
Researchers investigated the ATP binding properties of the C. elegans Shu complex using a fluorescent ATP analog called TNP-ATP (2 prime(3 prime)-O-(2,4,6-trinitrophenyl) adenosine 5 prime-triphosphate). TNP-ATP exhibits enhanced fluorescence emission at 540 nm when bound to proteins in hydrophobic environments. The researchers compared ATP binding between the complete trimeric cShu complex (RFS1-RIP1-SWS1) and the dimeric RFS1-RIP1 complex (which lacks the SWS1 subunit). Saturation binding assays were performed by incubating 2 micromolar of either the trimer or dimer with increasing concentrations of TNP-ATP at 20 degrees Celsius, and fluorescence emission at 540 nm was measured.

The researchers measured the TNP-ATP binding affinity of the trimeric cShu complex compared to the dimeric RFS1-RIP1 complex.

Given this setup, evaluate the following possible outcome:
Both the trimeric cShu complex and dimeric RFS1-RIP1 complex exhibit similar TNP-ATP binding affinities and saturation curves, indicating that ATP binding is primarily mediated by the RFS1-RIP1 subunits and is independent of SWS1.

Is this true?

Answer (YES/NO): YES